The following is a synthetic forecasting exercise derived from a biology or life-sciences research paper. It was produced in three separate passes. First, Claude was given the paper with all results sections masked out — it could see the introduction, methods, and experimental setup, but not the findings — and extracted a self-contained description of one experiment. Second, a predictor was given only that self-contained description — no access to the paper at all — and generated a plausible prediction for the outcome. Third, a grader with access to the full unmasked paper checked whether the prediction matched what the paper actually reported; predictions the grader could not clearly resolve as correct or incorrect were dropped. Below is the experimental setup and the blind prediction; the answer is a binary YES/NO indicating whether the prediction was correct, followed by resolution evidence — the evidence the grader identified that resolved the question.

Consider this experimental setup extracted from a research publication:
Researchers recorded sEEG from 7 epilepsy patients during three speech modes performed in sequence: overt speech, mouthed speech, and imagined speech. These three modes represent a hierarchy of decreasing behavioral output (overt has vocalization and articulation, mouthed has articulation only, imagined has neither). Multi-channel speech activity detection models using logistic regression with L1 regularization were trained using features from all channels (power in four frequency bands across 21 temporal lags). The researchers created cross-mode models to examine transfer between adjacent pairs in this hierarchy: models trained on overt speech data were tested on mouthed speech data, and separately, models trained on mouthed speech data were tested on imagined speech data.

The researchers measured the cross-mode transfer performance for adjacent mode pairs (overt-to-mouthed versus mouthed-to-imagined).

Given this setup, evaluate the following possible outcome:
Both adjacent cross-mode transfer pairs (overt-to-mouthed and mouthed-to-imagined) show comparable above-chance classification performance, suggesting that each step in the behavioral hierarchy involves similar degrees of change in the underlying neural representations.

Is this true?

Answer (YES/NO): NO